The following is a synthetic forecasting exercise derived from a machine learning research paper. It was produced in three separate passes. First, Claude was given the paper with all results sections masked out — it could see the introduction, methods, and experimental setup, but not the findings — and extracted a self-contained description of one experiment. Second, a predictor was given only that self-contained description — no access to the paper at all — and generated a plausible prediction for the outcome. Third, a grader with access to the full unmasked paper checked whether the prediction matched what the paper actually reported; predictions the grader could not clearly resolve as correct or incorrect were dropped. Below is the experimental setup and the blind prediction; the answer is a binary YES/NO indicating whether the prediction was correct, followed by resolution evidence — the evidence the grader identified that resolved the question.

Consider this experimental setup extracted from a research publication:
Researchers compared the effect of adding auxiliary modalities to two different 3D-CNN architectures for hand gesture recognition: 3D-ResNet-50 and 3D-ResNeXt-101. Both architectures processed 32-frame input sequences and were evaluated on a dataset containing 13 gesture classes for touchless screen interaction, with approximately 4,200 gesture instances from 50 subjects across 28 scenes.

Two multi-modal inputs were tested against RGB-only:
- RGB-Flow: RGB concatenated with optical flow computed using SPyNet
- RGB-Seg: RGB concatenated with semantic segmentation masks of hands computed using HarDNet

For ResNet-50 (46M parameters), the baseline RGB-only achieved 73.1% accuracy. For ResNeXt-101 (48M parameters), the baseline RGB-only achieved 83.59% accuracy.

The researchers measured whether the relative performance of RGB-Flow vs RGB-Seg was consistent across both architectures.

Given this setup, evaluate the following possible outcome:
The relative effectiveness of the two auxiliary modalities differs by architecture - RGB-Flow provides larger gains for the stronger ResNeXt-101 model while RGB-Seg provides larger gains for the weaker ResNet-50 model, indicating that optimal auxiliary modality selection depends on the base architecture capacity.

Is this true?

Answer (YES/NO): YES